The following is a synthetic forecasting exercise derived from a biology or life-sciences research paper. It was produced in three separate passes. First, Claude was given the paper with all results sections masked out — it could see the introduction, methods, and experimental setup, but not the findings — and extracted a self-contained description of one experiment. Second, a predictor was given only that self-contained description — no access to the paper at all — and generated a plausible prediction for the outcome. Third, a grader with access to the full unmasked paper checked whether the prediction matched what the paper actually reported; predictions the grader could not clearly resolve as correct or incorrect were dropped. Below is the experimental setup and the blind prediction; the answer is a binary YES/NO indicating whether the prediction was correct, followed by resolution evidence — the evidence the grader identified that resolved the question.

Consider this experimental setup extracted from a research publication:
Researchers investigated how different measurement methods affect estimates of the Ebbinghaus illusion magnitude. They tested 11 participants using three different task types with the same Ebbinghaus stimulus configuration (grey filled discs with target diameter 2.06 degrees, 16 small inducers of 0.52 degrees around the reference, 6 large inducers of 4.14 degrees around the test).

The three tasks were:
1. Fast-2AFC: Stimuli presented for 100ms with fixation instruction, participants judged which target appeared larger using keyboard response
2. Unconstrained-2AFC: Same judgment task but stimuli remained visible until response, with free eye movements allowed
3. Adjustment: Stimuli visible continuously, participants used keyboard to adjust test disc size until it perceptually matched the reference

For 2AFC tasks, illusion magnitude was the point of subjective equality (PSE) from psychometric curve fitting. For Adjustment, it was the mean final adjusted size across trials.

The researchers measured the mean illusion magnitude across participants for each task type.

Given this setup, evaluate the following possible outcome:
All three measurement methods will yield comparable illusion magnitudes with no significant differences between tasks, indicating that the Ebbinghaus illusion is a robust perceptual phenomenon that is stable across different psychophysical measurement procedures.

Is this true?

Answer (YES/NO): NO